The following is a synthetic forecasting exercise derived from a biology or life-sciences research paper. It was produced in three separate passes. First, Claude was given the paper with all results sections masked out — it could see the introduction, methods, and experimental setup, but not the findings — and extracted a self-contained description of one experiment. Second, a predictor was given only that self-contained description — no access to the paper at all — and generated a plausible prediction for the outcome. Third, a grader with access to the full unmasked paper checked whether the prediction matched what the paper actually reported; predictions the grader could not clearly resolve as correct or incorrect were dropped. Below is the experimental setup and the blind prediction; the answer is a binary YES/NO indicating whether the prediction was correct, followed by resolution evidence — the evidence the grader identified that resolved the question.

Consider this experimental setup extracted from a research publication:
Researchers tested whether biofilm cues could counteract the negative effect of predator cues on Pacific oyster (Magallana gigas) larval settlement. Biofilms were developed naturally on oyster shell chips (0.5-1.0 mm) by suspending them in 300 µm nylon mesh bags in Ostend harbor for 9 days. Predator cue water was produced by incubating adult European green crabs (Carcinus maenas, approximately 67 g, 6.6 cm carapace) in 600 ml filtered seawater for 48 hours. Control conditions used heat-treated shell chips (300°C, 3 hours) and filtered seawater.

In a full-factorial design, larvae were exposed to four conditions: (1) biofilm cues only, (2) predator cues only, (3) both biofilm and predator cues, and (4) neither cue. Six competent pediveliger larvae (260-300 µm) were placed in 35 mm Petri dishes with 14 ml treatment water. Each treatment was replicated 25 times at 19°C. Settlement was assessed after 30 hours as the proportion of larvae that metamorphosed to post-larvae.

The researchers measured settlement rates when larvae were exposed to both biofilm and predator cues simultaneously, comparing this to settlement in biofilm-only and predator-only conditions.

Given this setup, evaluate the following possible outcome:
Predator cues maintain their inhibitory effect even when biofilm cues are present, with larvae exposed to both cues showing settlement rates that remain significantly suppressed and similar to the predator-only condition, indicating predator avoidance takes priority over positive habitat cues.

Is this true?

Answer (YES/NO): NO